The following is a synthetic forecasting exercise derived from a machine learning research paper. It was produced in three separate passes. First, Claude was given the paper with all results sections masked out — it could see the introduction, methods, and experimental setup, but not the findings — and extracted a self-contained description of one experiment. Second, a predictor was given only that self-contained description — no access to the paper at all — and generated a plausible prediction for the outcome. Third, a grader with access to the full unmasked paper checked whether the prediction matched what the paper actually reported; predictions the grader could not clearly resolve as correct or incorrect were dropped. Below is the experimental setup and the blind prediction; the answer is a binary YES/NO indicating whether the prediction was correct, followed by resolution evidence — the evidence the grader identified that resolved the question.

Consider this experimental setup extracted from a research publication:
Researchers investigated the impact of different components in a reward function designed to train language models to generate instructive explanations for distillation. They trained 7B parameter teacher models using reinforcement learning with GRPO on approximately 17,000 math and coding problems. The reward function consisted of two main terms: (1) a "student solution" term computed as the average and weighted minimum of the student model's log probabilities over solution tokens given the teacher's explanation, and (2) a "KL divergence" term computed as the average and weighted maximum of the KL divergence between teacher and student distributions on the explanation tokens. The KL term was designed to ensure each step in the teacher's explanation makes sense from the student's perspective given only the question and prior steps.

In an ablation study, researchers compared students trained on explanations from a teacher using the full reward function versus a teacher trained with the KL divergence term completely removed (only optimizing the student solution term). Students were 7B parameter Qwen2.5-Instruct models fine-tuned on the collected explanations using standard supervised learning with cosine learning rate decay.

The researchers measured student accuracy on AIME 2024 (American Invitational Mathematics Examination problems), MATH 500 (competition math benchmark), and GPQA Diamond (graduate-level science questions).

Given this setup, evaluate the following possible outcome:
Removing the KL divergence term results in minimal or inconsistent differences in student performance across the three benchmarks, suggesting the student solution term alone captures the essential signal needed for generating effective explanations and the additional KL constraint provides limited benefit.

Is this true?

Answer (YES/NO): NO